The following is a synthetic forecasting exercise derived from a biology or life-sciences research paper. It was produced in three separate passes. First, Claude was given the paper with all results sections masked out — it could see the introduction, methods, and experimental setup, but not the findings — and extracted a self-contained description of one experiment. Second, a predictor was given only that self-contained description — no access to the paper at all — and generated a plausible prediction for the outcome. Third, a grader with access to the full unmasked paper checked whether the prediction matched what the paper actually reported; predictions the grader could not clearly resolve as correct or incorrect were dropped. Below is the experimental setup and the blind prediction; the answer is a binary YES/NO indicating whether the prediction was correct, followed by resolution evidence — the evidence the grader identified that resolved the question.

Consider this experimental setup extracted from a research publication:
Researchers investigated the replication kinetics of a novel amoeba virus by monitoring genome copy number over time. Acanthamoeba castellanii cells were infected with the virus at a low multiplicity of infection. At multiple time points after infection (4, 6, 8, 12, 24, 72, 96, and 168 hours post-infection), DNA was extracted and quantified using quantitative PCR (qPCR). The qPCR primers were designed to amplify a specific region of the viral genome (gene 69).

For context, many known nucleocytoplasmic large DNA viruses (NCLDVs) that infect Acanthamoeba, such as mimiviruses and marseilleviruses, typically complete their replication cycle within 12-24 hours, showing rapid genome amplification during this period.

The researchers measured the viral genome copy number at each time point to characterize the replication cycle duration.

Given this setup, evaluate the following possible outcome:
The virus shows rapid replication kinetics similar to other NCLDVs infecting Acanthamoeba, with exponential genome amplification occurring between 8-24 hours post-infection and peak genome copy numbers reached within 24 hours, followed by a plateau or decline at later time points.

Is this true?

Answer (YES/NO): NO